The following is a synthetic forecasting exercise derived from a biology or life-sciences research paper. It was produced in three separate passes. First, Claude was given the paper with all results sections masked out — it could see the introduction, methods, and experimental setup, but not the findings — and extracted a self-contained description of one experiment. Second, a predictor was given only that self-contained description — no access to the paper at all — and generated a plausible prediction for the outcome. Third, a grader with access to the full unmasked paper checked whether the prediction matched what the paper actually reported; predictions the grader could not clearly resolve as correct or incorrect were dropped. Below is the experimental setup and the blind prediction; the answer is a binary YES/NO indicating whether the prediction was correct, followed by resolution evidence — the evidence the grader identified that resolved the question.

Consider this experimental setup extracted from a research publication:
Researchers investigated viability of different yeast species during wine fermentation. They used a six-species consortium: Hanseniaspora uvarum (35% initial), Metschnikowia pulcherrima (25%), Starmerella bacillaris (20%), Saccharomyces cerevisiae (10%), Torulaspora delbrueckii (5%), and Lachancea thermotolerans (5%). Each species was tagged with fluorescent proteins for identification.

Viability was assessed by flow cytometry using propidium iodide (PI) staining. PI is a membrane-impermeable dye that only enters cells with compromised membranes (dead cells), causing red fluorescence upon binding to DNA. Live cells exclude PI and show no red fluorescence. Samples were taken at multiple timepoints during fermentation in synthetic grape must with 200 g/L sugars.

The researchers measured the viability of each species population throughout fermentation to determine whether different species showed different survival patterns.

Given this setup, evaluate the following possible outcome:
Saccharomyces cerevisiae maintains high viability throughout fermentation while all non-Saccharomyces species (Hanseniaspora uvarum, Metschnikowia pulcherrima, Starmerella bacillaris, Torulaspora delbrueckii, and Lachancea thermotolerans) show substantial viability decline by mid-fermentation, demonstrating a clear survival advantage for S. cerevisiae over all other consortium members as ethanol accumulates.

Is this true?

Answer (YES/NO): YES